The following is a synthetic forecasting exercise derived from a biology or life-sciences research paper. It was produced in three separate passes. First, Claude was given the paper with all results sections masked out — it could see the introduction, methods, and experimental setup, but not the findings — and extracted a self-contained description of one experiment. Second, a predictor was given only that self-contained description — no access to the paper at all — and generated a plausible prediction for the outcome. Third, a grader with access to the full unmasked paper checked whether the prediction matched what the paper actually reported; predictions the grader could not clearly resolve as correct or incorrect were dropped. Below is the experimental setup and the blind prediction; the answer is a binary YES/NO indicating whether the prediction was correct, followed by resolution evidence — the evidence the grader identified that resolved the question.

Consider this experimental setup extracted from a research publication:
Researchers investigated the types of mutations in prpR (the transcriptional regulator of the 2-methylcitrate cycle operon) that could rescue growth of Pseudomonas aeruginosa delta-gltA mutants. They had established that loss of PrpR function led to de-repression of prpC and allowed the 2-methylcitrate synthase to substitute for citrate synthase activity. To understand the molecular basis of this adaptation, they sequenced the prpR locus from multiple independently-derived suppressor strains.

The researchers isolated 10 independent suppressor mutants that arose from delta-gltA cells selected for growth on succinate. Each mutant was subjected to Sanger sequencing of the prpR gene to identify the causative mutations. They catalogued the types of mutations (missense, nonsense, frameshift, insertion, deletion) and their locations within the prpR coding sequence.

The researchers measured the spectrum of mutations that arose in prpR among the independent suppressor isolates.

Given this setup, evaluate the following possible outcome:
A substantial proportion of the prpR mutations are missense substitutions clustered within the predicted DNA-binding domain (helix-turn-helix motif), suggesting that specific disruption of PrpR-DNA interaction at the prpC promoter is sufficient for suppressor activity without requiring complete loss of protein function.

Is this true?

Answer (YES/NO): YES